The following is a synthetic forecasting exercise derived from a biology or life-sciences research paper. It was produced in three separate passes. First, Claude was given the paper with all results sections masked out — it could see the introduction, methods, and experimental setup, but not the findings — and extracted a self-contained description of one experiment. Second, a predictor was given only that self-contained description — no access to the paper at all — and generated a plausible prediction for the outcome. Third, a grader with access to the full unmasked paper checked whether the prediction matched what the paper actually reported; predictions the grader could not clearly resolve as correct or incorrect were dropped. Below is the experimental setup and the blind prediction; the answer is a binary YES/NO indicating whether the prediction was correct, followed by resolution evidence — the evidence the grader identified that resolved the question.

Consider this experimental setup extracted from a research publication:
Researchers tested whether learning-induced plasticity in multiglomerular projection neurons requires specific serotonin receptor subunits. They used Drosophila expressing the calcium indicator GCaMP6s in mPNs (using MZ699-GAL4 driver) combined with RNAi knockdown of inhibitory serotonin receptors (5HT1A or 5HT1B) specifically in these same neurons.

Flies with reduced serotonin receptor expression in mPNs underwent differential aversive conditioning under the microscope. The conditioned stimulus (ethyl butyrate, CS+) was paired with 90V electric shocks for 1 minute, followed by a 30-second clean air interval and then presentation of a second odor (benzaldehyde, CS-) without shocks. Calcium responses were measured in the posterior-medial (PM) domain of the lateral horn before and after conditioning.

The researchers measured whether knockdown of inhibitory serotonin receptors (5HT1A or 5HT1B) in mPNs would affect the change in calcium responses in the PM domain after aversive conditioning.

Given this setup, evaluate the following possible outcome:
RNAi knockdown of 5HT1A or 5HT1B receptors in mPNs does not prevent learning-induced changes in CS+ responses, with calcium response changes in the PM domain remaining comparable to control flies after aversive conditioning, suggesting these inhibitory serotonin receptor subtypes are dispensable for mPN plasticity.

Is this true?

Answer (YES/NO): NO